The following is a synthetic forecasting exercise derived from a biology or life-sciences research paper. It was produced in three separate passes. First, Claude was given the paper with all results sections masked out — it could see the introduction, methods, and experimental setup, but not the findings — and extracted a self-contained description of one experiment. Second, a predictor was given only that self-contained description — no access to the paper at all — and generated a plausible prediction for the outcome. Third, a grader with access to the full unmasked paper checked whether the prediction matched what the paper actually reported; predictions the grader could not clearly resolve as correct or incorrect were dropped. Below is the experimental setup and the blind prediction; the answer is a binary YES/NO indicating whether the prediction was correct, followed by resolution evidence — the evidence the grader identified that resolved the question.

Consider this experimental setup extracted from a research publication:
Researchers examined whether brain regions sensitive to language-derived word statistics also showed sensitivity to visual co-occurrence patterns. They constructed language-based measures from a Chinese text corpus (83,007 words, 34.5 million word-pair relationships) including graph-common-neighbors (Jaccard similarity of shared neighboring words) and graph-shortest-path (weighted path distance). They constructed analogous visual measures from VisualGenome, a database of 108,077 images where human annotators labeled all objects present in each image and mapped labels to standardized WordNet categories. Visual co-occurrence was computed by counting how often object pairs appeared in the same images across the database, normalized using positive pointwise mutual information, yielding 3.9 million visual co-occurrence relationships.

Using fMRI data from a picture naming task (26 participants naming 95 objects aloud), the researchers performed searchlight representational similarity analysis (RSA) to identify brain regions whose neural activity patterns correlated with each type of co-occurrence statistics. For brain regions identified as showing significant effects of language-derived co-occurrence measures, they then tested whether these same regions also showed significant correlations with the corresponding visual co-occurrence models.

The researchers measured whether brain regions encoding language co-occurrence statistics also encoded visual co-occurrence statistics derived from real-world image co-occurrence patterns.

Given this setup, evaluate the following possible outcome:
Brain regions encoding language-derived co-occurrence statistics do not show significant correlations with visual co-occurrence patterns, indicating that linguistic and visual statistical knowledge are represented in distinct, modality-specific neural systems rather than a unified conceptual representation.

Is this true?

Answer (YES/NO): YES